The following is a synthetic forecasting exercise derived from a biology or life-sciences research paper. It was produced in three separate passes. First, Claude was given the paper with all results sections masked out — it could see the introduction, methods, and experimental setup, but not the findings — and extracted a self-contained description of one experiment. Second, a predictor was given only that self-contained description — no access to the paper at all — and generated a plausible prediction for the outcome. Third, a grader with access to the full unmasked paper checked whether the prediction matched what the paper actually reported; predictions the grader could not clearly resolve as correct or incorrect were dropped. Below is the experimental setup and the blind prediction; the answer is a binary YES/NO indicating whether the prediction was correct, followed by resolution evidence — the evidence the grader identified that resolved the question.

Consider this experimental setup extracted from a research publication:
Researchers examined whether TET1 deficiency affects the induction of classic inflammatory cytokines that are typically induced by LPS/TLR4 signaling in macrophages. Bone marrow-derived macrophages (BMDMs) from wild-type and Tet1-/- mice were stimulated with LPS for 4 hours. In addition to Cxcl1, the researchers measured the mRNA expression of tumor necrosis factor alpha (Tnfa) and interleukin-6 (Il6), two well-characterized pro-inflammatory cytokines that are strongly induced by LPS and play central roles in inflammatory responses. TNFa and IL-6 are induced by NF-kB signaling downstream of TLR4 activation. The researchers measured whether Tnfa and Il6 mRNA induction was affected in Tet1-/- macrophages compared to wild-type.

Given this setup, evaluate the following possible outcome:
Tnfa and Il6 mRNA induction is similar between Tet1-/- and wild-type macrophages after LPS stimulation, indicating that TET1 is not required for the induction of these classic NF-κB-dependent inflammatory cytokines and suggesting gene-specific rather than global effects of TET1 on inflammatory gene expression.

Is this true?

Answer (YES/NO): YES